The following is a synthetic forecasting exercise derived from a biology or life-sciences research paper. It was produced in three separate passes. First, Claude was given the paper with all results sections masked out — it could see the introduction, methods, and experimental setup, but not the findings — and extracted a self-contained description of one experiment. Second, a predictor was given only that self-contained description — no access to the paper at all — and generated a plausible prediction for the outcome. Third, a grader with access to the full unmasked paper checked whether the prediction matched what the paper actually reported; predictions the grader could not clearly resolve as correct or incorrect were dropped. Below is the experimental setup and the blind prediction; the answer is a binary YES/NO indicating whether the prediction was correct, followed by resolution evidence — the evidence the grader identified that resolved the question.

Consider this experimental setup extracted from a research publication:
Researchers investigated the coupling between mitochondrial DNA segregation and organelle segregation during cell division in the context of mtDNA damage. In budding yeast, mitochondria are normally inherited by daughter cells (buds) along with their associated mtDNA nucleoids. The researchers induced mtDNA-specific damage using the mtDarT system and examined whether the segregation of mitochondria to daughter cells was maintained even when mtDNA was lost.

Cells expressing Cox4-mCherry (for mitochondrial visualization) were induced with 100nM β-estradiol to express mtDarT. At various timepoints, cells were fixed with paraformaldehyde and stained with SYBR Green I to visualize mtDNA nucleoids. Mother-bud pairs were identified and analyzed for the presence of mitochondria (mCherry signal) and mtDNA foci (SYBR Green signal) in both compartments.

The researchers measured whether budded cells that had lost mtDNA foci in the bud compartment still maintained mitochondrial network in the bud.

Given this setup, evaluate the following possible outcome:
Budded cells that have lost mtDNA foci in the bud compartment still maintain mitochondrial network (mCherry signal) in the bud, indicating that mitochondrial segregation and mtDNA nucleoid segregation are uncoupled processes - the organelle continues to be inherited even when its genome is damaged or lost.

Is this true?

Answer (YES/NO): YES